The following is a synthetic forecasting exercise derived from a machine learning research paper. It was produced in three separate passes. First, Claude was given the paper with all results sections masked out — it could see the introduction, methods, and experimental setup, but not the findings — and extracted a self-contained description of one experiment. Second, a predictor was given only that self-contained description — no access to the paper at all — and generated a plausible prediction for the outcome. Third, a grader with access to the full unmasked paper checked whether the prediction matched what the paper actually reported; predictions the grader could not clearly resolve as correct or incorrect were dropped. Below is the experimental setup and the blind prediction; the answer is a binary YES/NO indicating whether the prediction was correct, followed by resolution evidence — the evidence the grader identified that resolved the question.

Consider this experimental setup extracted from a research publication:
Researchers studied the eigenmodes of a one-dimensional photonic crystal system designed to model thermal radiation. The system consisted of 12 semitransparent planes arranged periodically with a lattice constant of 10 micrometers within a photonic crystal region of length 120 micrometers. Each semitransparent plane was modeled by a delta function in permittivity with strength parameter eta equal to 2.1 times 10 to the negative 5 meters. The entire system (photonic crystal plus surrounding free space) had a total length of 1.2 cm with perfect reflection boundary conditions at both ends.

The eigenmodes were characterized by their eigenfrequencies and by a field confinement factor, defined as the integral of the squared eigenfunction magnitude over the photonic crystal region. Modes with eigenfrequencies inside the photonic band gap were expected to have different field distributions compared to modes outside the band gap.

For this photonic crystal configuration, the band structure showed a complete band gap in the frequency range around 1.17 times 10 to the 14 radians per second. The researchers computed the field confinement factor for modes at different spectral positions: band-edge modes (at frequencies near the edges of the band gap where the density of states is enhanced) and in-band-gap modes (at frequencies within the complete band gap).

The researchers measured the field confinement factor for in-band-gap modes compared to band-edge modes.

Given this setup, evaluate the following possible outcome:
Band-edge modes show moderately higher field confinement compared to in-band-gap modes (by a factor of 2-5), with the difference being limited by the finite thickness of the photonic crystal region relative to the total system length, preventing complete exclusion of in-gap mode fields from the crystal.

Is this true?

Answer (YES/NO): NO